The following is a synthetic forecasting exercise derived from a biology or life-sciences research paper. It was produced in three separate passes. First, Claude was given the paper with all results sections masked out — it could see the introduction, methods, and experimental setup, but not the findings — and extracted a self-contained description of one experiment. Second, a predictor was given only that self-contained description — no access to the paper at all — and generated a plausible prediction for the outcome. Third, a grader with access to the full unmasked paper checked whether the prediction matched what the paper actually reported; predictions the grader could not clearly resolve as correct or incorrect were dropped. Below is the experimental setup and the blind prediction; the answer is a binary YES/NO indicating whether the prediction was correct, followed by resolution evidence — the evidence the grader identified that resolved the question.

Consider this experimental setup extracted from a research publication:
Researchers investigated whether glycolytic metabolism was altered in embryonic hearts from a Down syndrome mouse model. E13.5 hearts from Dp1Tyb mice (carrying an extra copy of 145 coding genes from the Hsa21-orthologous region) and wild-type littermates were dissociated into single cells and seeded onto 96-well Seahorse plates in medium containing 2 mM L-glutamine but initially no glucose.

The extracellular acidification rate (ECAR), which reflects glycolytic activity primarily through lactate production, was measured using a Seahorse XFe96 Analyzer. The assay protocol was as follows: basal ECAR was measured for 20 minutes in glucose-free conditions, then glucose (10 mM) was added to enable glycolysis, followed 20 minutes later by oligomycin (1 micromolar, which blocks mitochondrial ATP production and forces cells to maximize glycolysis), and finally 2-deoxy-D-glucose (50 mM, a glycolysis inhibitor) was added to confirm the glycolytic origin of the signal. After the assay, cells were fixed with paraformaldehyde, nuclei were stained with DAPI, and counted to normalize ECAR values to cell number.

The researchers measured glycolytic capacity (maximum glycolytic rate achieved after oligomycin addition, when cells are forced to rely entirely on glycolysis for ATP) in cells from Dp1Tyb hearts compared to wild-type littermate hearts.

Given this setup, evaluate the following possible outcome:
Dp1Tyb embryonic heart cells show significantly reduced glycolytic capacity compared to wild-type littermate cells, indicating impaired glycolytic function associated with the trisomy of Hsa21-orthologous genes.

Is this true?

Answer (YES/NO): NO